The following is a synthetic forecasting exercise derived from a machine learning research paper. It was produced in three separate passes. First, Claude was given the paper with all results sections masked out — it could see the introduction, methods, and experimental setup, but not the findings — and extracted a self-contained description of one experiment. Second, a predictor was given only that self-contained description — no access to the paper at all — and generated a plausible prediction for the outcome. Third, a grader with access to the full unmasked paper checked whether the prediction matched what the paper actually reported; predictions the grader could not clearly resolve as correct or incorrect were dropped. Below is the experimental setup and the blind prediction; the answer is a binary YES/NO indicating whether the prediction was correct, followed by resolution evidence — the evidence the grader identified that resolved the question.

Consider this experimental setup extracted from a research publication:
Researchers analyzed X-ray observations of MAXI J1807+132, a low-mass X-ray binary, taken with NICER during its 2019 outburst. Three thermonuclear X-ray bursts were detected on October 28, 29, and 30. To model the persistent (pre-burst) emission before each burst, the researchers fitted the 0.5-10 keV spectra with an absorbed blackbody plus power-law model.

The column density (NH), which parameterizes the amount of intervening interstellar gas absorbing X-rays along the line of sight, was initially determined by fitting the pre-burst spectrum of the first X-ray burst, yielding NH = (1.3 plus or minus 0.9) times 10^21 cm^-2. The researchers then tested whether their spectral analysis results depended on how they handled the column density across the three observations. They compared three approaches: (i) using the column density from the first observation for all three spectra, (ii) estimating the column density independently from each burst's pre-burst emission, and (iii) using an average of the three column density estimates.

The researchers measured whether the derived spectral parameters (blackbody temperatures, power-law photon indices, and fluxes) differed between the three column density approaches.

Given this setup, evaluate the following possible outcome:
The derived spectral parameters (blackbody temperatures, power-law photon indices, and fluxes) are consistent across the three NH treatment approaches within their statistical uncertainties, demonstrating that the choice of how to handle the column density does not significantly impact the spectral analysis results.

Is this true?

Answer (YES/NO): YES